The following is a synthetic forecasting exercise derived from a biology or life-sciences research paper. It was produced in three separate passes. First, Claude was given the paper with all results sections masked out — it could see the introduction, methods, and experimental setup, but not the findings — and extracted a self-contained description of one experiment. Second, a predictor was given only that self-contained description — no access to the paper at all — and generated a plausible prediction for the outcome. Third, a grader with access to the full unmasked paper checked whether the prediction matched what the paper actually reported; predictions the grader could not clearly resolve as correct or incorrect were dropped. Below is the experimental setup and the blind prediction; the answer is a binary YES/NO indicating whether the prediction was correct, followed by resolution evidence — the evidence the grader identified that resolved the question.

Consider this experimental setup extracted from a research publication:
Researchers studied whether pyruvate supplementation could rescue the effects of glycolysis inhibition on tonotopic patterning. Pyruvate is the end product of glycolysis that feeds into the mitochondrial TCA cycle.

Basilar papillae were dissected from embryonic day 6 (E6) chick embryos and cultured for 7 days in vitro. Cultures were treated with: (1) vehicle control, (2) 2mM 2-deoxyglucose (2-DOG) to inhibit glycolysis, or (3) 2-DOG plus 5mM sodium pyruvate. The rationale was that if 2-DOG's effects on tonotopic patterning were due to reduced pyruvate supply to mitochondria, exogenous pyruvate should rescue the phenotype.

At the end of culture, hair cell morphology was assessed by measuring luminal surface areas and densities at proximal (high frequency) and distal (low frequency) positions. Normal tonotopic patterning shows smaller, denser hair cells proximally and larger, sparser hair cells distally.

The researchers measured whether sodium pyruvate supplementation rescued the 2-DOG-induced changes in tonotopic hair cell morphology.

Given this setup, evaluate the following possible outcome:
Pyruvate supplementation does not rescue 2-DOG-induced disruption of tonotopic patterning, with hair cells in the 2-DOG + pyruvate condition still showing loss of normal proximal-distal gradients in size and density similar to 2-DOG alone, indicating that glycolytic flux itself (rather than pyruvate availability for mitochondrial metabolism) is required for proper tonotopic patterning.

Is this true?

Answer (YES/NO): YES